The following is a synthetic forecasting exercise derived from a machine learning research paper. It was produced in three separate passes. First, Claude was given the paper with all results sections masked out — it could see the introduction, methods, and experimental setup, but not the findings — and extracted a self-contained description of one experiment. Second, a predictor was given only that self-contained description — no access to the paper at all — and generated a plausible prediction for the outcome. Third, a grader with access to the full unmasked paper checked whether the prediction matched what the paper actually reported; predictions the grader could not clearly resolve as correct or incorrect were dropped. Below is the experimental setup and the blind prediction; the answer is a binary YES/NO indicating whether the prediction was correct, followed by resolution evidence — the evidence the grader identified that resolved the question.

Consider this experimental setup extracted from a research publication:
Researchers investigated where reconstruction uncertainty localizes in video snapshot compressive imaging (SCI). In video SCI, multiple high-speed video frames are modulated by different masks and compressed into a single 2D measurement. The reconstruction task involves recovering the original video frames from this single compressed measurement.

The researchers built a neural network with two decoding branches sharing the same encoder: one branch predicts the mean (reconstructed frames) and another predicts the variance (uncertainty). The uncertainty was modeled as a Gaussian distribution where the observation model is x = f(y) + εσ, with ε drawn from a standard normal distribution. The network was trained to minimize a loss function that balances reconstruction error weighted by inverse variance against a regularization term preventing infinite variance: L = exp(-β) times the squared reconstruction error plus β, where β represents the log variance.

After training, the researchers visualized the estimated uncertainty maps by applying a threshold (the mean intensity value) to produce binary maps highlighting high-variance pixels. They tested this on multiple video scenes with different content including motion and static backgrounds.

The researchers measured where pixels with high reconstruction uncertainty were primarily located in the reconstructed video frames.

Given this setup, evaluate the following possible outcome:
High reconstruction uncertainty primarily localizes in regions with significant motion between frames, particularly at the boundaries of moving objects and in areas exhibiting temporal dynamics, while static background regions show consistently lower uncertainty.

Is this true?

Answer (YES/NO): NO